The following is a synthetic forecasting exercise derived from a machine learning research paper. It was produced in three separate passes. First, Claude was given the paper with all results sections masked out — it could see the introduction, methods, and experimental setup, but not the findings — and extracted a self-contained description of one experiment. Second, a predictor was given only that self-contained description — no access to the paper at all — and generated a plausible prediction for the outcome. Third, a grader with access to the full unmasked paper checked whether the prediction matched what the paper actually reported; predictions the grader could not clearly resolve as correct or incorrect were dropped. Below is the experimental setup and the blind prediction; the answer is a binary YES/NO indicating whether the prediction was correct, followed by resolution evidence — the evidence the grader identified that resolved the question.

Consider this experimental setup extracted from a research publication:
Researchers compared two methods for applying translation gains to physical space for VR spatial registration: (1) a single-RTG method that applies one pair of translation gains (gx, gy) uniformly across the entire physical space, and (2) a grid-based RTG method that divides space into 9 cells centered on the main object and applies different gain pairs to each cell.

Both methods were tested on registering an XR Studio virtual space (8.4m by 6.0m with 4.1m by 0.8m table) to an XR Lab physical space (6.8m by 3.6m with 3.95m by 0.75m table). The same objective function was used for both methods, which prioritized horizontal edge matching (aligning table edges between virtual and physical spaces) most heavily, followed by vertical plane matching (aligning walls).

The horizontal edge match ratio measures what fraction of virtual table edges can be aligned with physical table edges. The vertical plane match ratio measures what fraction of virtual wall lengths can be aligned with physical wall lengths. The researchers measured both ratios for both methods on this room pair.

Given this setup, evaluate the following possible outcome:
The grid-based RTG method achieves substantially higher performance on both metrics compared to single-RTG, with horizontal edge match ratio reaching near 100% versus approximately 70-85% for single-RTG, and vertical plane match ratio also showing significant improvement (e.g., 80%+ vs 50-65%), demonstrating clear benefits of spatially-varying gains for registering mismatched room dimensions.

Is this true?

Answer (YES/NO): NO